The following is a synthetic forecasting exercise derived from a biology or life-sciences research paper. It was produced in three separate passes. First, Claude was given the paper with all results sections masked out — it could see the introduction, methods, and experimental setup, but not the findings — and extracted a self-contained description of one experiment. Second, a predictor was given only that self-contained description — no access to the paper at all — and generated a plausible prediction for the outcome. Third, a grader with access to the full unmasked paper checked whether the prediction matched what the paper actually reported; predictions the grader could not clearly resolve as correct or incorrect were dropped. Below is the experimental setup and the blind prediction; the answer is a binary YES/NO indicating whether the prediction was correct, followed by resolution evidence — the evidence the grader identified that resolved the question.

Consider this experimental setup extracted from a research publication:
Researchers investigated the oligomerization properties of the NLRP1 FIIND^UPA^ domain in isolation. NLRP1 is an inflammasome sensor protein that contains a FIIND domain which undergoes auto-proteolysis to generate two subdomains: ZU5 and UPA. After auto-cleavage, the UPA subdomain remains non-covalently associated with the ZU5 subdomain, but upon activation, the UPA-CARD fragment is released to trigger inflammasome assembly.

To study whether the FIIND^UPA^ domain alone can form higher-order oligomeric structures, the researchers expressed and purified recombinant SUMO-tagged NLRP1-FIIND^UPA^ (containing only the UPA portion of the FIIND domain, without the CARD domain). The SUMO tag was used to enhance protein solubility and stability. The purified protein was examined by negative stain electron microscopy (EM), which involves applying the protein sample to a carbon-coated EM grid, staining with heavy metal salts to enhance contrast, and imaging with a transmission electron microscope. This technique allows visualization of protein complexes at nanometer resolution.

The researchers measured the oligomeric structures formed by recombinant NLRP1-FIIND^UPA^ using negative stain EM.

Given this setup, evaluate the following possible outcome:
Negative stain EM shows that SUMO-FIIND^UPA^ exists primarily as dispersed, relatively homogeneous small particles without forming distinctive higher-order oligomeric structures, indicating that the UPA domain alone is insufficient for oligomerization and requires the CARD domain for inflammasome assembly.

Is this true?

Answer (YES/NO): NO